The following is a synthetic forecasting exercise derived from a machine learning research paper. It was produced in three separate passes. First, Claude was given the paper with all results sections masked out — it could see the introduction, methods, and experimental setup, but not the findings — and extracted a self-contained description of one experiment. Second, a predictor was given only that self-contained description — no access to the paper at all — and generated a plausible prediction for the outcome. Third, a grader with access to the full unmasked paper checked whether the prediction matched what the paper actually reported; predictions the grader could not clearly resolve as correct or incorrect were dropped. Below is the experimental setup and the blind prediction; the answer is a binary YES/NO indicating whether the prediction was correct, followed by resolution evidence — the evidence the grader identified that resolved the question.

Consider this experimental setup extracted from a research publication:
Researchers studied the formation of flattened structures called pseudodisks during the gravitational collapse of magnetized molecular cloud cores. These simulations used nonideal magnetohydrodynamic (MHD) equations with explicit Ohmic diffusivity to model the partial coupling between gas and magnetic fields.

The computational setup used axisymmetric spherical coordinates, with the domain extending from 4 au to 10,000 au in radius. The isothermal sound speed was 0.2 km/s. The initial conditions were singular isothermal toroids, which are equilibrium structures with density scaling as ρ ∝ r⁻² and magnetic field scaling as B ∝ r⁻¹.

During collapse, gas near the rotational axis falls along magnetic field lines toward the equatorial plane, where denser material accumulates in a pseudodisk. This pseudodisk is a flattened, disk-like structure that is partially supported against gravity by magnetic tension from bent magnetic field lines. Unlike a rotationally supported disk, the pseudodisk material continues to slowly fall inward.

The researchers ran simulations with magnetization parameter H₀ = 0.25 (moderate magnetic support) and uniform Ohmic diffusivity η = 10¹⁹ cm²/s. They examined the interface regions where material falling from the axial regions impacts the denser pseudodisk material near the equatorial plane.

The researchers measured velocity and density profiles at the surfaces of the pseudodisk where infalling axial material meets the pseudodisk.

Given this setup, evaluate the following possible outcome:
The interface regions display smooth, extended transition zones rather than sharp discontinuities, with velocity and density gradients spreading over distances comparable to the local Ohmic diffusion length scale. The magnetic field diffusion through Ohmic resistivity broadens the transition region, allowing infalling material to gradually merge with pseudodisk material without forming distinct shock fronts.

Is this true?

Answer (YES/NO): NO